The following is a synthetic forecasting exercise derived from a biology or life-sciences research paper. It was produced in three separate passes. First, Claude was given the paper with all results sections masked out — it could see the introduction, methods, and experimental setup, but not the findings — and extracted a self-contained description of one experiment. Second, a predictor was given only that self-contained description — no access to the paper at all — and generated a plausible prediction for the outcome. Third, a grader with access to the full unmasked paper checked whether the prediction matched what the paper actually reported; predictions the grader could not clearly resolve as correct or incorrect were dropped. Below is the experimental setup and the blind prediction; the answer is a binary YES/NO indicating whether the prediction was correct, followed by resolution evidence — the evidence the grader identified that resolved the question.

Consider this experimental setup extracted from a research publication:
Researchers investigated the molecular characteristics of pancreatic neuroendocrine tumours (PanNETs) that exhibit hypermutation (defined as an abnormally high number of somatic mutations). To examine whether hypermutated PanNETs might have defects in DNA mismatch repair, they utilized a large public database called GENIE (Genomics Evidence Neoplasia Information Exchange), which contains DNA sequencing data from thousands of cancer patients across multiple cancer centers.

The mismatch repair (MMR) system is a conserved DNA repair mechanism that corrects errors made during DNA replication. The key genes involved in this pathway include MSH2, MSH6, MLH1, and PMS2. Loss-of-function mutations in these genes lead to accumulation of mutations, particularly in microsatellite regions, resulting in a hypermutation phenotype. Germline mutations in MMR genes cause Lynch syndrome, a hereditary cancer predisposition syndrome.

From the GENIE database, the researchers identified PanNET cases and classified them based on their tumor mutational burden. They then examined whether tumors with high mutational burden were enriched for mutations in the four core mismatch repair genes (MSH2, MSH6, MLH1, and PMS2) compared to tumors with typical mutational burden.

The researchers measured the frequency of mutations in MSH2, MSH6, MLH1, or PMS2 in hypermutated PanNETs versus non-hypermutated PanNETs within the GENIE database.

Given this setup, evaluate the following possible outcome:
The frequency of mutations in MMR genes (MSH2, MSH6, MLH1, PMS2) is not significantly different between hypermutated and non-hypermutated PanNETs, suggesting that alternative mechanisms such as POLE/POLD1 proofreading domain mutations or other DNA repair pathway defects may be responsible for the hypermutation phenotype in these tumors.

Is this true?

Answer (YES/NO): NO